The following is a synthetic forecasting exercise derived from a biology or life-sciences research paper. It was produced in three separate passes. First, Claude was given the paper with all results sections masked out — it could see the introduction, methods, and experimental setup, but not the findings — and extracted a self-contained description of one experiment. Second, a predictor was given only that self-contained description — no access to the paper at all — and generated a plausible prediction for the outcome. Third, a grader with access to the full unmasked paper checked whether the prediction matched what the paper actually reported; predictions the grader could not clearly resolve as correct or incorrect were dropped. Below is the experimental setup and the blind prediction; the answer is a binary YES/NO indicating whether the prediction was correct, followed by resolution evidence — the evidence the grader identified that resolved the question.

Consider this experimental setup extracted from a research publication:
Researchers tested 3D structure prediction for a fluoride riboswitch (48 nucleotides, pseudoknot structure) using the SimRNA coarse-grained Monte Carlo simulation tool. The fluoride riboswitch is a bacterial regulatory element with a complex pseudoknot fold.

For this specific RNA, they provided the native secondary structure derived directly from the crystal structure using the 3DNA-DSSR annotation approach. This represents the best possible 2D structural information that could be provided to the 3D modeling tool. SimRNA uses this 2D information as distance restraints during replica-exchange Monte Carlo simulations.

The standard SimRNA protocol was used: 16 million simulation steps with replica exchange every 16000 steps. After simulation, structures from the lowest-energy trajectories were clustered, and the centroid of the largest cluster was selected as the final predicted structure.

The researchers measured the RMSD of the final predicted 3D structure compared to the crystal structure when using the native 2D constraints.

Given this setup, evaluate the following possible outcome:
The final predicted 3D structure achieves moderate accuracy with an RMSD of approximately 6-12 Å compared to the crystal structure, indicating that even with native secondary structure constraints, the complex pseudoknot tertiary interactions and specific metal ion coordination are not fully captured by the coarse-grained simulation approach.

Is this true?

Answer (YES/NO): NO